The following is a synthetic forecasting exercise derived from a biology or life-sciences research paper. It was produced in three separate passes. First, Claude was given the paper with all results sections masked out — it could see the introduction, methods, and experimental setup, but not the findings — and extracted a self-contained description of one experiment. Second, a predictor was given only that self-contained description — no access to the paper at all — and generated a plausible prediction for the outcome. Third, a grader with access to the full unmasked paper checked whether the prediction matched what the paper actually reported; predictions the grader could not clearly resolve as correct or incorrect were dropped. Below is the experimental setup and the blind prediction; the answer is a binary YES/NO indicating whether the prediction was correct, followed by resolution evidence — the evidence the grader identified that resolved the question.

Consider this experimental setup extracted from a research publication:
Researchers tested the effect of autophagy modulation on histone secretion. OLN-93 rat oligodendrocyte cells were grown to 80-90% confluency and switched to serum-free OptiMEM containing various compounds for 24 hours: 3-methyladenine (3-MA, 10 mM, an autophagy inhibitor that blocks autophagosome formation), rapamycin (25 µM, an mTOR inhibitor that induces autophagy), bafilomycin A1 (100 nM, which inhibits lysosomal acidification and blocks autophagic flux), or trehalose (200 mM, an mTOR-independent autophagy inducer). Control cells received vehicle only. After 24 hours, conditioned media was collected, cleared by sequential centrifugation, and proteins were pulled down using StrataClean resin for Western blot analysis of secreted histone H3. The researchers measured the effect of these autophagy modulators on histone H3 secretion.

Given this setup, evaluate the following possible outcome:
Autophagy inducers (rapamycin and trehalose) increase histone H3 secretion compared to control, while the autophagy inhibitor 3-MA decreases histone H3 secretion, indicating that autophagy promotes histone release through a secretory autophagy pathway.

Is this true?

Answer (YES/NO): NO